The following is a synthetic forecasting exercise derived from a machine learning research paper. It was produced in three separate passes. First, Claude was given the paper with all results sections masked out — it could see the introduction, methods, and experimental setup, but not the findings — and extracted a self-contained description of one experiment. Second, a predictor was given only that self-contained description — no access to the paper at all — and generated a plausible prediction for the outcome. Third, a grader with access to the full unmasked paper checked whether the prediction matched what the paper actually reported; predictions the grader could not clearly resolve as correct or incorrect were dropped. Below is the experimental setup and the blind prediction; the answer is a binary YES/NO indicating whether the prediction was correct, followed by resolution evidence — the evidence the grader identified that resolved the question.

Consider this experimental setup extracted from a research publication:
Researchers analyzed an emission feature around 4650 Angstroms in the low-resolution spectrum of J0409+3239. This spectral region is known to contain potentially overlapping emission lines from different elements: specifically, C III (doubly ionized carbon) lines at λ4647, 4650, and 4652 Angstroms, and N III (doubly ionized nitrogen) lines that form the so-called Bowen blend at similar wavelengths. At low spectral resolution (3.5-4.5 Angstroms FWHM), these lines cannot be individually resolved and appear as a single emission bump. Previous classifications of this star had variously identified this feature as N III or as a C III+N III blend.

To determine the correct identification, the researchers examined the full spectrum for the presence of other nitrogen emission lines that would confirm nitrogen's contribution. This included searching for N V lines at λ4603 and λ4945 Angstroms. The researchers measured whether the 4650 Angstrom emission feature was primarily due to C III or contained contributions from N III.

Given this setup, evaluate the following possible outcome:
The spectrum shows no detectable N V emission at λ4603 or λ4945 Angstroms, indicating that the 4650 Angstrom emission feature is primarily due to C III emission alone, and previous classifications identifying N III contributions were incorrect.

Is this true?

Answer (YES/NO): YES